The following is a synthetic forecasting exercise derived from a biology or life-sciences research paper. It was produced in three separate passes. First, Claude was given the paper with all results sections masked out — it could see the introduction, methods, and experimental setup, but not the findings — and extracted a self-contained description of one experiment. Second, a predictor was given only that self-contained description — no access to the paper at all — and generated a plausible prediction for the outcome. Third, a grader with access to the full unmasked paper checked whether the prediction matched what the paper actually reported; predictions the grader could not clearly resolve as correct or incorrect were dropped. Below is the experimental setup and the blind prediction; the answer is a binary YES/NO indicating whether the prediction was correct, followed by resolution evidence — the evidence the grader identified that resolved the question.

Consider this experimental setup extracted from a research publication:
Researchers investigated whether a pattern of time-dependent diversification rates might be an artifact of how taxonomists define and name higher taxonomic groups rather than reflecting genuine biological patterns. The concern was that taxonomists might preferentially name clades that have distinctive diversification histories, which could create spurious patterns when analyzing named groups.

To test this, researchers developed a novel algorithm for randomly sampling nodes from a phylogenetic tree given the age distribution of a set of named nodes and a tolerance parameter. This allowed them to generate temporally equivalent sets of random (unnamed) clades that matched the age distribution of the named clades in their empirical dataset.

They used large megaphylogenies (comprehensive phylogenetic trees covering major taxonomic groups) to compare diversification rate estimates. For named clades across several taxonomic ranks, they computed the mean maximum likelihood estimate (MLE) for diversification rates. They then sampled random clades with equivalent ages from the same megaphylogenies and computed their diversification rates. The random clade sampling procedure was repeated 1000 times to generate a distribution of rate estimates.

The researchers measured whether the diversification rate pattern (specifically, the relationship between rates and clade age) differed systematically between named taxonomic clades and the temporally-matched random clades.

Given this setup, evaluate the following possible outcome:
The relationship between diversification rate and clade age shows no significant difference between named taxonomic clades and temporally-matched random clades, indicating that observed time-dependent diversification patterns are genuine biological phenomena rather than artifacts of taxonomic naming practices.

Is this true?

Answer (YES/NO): YES